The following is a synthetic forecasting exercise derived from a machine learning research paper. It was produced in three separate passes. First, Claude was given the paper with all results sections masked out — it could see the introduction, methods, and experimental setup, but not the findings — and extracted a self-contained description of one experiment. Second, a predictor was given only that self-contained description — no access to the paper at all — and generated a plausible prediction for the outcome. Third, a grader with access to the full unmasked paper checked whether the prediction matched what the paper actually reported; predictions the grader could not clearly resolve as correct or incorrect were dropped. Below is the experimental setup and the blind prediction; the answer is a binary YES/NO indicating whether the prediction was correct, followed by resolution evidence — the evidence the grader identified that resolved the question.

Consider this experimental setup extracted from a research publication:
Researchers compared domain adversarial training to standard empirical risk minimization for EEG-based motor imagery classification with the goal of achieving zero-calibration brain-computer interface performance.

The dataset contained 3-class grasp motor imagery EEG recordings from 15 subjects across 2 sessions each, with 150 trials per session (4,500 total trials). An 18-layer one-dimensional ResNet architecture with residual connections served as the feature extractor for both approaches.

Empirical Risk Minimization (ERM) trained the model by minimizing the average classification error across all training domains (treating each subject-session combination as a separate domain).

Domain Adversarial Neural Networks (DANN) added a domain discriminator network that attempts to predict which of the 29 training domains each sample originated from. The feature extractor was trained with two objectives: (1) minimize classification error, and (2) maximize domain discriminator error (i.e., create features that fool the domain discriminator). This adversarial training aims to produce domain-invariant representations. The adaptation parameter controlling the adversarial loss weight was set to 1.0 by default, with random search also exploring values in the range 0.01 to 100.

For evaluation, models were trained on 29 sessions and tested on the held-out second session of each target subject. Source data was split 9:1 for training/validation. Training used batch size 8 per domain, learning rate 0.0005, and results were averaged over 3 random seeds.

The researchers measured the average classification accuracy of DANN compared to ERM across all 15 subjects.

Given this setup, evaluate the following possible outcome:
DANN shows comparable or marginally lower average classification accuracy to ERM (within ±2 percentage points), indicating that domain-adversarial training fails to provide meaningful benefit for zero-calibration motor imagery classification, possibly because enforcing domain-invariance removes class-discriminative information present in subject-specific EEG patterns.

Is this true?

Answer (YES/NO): YES